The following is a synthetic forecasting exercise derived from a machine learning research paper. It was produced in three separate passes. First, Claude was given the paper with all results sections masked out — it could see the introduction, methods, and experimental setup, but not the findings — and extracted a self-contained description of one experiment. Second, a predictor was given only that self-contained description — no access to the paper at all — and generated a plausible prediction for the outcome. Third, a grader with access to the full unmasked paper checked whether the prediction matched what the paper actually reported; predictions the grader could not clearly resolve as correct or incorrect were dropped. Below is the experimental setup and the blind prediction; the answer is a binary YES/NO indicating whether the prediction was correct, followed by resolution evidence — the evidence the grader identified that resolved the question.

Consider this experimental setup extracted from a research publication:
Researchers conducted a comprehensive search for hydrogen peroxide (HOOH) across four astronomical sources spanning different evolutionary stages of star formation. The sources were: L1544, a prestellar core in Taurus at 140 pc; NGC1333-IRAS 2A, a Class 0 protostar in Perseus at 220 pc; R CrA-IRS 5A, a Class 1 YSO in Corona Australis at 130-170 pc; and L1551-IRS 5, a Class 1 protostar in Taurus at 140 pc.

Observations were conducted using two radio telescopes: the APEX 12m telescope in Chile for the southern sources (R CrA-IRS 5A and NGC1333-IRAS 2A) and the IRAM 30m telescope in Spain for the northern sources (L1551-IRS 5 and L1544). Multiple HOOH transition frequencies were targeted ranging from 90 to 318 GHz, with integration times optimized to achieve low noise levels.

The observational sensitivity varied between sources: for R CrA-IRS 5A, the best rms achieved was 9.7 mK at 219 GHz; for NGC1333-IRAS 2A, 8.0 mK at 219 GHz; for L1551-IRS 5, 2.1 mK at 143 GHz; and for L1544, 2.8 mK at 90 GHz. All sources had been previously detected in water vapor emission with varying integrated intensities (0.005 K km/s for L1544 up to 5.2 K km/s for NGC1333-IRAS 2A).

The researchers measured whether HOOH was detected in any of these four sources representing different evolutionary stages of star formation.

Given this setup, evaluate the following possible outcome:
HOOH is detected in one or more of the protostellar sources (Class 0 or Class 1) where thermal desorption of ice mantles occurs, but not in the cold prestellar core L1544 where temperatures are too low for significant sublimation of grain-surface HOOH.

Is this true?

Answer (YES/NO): NO